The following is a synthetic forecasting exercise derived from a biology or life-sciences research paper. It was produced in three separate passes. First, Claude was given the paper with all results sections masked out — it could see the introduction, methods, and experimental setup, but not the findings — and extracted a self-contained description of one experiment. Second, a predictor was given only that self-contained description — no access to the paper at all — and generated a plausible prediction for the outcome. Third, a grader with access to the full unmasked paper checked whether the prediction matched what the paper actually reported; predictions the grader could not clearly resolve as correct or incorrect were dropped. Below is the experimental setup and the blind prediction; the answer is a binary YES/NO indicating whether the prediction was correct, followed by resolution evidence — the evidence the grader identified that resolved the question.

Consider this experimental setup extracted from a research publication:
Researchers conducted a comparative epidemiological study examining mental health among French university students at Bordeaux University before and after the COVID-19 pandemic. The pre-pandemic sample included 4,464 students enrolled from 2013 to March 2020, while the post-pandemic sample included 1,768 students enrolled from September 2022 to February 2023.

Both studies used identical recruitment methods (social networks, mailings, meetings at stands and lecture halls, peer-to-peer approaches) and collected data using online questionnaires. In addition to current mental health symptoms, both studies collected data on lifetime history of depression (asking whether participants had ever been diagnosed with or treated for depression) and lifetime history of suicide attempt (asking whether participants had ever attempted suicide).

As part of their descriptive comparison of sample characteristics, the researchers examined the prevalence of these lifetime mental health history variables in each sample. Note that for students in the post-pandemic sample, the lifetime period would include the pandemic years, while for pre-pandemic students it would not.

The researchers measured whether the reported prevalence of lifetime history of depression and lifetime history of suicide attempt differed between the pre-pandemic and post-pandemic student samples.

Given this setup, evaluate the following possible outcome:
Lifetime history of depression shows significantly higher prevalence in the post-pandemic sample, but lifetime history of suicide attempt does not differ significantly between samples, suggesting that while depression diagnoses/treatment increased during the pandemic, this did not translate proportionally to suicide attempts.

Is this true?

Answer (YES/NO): NO